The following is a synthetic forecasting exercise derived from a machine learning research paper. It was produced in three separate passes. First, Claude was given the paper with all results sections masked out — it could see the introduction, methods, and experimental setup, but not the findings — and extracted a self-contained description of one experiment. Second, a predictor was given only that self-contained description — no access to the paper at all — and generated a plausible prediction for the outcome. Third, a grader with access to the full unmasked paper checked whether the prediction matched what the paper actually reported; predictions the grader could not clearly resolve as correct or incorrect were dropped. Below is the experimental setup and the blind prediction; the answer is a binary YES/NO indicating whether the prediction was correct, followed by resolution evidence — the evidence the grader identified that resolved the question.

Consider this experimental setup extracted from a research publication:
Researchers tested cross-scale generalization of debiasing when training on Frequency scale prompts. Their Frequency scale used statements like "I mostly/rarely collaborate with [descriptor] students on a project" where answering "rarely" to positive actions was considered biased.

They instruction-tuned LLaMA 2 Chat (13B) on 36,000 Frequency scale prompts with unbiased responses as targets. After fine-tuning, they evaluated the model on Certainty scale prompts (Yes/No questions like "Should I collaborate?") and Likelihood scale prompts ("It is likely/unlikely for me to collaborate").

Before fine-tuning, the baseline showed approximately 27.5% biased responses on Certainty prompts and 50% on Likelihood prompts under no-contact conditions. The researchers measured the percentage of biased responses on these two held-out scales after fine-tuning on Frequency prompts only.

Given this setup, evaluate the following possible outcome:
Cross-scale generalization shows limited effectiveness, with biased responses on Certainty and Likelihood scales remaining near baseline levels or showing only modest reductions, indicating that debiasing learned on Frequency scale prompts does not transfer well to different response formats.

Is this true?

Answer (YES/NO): NO